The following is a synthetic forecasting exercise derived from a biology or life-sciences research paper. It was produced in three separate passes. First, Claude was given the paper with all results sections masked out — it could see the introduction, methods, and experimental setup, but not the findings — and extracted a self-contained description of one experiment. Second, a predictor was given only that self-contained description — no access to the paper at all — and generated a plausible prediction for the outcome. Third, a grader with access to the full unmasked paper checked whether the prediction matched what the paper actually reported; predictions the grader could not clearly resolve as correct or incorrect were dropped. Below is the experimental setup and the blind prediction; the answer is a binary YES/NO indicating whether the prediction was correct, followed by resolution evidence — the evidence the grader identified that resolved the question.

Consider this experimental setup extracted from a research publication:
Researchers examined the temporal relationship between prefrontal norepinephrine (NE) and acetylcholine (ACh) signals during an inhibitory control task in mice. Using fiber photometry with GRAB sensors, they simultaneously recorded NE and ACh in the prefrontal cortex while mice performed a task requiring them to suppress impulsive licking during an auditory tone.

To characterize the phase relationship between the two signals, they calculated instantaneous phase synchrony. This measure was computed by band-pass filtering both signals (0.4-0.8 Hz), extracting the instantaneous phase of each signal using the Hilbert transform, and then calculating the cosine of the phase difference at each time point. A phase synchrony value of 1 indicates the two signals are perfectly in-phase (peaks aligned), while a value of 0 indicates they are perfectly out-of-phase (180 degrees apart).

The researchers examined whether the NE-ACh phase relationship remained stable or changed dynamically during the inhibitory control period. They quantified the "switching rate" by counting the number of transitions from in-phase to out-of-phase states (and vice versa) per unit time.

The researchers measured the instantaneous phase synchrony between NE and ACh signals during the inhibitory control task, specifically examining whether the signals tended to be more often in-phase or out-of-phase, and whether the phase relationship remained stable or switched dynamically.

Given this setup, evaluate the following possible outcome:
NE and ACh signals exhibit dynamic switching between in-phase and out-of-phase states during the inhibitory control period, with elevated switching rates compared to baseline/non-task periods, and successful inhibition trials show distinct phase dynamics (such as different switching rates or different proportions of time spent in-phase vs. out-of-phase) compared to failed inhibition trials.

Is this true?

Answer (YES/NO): NO